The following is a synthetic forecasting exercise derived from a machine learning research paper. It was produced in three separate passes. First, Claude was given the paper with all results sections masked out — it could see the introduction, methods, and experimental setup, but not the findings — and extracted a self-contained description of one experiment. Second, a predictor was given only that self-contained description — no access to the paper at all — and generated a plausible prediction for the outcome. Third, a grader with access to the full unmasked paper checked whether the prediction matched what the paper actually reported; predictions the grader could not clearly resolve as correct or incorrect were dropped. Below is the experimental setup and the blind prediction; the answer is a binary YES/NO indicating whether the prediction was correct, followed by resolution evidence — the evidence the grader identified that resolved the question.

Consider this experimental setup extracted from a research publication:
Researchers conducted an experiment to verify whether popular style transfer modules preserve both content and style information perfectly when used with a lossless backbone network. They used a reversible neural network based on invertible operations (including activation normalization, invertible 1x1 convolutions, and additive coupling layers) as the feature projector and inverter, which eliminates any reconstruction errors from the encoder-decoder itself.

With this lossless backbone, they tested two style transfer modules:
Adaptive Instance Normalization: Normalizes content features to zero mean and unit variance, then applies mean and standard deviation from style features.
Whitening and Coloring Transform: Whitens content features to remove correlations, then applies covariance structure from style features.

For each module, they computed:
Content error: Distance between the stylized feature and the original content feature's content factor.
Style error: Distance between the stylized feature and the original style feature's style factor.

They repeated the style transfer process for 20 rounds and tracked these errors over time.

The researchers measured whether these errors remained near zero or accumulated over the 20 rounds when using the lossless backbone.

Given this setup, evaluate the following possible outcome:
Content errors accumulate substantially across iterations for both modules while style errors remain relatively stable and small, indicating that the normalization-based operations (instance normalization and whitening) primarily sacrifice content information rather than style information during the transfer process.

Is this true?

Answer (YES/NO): NO